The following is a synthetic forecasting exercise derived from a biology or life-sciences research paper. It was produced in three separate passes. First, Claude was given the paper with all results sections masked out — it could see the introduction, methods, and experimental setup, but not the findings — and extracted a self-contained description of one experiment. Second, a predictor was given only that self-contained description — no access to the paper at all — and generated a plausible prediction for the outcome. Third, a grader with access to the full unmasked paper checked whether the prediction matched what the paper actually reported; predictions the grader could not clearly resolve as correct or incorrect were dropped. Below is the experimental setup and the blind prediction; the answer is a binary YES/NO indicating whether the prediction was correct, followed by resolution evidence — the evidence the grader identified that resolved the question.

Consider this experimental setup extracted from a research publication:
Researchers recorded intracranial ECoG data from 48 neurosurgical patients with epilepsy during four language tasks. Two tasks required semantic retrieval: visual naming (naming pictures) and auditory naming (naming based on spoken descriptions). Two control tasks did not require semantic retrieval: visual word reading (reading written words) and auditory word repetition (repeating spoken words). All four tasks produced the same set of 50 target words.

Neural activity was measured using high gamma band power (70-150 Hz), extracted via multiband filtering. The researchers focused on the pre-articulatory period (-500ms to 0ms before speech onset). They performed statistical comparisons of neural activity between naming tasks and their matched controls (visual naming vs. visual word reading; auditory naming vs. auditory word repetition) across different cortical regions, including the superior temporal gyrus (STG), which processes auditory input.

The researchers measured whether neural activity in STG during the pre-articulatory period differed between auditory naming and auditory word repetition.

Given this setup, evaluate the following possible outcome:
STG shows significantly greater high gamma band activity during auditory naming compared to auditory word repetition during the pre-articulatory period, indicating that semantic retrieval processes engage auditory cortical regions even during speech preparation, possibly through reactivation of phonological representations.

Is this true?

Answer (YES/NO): NO